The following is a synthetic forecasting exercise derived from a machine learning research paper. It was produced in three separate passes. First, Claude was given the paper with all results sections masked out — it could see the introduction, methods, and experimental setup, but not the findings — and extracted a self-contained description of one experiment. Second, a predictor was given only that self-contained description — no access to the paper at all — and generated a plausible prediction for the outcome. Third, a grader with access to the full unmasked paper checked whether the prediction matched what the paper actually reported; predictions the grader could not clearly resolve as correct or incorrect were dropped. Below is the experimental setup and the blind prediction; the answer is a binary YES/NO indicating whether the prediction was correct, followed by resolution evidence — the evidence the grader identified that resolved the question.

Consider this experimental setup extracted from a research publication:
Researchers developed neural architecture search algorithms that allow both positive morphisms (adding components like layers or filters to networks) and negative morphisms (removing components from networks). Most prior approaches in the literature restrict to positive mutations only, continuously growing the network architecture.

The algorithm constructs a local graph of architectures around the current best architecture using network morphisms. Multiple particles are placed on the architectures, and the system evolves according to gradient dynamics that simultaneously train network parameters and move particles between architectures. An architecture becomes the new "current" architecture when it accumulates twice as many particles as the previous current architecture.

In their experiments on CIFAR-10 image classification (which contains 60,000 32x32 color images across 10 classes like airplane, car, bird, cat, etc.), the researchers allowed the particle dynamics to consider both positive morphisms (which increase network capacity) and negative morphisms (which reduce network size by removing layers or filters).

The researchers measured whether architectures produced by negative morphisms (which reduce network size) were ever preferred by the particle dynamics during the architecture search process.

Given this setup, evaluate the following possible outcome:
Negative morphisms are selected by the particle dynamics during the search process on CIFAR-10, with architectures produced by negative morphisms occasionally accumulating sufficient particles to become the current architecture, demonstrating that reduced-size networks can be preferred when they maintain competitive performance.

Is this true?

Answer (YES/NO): YES